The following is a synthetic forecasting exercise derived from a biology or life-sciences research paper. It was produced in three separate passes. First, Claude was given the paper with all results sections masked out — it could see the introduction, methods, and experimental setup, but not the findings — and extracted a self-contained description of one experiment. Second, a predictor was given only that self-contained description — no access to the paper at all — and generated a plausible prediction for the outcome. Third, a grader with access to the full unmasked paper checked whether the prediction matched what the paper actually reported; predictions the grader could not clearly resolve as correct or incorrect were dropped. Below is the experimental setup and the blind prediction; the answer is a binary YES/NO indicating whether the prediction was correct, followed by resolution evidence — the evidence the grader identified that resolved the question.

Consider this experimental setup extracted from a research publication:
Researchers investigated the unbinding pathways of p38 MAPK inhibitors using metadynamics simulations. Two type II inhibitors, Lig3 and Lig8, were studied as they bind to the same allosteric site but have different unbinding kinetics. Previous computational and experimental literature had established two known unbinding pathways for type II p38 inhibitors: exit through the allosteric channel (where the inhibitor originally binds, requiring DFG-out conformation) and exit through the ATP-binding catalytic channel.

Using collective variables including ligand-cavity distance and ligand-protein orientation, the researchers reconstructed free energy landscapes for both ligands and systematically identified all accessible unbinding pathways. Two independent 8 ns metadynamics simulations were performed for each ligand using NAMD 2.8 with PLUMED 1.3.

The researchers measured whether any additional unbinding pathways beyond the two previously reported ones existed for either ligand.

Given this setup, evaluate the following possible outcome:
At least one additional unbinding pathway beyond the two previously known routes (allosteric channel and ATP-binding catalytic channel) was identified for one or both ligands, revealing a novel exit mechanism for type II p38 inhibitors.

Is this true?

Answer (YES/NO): YES